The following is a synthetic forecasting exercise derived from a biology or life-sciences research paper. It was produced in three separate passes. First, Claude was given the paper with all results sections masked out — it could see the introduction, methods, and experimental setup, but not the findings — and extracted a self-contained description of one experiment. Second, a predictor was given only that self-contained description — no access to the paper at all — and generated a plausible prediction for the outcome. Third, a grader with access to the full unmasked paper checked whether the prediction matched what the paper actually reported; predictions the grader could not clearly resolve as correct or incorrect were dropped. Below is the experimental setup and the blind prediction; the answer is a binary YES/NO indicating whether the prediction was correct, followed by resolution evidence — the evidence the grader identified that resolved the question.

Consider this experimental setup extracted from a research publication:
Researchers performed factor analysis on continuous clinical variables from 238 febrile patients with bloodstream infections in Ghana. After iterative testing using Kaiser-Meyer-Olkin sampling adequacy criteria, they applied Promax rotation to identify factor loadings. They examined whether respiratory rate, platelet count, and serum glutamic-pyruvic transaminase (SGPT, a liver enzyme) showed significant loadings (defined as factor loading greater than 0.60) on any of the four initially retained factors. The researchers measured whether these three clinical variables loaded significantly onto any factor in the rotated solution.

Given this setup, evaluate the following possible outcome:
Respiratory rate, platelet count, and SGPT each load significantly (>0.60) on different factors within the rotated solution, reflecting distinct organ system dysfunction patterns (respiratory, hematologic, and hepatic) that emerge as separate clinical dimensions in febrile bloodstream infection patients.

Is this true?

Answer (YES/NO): NO